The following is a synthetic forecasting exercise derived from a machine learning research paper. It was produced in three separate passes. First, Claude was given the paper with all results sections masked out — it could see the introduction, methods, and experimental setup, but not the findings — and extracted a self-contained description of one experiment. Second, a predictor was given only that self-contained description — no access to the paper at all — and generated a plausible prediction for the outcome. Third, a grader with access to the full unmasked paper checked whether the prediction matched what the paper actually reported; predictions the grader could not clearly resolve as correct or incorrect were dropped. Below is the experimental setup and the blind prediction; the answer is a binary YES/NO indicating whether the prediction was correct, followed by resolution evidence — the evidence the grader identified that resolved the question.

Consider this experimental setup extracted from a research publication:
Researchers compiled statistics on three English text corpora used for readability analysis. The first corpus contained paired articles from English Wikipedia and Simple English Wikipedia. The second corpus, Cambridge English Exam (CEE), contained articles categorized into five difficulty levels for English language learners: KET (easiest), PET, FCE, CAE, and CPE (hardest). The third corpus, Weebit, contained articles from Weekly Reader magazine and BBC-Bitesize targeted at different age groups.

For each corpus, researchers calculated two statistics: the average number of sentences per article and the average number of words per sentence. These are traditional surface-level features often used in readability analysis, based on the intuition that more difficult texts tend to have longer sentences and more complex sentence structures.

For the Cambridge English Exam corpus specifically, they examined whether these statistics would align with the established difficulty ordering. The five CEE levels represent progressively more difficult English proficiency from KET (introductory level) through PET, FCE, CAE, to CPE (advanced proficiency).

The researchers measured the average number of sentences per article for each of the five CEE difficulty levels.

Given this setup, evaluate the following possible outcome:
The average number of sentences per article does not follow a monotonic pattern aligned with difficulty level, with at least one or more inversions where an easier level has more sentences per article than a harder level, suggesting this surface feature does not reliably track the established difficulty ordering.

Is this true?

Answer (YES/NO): YES